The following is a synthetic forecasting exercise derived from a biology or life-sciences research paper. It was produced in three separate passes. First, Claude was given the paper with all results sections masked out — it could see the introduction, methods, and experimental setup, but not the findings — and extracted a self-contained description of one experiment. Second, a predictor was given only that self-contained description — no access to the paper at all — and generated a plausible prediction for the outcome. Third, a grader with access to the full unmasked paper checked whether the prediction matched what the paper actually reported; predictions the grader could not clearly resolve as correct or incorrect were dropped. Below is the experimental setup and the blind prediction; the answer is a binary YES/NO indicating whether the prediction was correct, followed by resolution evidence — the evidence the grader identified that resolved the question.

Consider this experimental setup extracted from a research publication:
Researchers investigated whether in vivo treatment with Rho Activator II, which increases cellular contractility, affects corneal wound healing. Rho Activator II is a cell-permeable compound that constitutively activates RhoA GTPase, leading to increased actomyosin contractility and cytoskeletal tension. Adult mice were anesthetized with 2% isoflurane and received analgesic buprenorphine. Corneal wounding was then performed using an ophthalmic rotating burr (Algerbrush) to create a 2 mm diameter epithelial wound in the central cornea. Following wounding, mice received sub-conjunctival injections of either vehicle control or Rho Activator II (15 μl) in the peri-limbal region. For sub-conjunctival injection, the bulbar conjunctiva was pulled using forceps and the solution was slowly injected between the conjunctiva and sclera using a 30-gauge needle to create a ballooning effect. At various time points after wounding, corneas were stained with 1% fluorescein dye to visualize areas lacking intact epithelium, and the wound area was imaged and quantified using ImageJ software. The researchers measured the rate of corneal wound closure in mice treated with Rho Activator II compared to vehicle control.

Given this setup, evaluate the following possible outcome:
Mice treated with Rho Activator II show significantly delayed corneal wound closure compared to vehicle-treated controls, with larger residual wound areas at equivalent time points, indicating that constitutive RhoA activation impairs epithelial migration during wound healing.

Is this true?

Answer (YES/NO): YES